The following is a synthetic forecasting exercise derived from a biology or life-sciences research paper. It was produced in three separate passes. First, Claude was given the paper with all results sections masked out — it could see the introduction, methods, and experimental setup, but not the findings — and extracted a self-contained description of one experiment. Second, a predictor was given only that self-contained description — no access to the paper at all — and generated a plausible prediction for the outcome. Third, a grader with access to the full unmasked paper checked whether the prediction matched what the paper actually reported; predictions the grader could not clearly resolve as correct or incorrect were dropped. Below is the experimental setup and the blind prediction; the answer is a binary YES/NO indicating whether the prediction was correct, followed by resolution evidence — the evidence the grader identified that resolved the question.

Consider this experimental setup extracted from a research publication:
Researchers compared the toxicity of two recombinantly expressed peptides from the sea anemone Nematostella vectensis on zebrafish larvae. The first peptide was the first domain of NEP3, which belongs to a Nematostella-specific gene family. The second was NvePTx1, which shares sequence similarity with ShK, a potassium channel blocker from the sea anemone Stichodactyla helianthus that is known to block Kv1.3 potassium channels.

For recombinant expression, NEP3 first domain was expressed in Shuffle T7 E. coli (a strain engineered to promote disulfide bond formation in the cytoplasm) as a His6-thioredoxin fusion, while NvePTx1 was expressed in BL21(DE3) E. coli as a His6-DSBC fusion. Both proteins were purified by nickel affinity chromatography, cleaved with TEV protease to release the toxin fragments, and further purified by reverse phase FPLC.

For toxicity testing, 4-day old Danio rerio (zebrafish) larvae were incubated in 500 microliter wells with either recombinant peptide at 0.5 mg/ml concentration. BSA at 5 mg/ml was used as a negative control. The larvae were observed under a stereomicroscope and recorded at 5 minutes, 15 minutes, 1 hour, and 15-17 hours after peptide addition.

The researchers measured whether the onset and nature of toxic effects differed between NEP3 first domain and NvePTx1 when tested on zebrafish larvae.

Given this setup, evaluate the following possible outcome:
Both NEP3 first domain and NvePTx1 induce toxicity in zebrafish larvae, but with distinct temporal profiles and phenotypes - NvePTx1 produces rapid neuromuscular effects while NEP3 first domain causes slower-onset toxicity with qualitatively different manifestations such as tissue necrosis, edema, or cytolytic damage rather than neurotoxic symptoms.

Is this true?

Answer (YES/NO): NO